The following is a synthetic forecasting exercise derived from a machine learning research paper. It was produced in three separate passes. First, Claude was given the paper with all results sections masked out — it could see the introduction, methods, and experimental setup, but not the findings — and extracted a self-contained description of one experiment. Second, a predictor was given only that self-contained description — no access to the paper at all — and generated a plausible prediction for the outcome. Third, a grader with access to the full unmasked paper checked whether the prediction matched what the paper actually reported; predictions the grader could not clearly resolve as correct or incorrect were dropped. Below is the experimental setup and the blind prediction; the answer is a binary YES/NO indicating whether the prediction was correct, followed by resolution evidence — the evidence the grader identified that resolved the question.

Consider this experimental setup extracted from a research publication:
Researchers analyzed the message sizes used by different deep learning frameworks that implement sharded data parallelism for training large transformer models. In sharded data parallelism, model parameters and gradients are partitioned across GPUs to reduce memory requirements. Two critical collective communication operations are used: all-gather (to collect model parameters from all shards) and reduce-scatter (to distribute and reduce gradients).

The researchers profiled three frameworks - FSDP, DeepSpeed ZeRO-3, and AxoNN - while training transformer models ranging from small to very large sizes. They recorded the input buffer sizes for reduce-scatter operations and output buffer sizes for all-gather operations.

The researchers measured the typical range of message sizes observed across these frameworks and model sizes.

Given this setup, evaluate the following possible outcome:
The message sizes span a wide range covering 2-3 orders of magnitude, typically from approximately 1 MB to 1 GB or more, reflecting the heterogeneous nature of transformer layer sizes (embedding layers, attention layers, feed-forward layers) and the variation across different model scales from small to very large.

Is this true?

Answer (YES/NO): NO